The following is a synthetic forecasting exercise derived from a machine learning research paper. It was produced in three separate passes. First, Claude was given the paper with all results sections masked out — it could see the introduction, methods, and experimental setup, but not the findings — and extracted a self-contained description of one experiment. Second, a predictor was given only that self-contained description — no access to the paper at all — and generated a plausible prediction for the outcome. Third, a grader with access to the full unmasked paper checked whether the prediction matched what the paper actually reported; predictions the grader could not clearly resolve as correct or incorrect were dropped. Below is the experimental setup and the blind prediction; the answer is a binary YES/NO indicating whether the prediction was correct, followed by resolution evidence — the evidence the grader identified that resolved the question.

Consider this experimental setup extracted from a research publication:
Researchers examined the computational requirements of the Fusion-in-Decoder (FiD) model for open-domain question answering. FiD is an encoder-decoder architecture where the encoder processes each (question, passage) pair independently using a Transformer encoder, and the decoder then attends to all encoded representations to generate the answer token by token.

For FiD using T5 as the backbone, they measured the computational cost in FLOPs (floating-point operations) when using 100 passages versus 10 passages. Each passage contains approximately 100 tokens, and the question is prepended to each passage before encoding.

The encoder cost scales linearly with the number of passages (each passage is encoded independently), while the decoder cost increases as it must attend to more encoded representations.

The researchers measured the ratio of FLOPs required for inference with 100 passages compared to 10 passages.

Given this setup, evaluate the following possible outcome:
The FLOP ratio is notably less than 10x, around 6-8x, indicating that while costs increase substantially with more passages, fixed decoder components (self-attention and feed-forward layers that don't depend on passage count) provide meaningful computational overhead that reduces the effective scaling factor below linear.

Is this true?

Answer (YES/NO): NO